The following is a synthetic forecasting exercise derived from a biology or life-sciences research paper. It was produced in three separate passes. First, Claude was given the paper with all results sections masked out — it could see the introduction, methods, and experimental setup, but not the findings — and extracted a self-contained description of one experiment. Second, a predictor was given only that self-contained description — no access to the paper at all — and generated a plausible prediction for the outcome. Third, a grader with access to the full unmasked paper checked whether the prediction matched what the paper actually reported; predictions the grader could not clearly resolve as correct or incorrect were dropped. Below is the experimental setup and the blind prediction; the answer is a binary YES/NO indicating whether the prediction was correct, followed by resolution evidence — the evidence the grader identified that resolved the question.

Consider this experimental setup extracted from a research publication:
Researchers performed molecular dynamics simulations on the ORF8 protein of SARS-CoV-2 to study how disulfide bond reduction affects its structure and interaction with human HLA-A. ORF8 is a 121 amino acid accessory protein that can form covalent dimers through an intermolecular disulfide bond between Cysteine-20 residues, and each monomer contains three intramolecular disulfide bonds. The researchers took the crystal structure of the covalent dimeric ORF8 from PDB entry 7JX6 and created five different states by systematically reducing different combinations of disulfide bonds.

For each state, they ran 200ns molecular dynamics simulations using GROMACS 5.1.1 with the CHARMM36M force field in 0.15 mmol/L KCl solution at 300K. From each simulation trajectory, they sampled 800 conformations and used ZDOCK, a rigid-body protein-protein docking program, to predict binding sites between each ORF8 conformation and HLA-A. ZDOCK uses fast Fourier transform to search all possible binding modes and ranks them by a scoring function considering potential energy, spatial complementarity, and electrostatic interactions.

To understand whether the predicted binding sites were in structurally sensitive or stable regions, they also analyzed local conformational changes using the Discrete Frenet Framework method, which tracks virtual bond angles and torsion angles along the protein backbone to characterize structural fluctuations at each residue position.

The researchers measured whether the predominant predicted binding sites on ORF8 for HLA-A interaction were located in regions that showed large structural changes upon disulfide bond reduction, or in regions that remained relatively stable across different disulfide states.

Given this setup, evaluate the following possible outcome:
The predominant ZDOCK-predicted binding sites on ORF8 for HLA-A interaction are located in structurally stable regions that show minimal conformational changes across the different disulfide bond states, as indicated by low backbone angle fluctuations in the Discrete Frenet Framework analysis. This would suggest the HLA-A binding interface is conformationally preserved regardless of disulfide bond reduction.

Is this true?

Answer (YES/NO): YES